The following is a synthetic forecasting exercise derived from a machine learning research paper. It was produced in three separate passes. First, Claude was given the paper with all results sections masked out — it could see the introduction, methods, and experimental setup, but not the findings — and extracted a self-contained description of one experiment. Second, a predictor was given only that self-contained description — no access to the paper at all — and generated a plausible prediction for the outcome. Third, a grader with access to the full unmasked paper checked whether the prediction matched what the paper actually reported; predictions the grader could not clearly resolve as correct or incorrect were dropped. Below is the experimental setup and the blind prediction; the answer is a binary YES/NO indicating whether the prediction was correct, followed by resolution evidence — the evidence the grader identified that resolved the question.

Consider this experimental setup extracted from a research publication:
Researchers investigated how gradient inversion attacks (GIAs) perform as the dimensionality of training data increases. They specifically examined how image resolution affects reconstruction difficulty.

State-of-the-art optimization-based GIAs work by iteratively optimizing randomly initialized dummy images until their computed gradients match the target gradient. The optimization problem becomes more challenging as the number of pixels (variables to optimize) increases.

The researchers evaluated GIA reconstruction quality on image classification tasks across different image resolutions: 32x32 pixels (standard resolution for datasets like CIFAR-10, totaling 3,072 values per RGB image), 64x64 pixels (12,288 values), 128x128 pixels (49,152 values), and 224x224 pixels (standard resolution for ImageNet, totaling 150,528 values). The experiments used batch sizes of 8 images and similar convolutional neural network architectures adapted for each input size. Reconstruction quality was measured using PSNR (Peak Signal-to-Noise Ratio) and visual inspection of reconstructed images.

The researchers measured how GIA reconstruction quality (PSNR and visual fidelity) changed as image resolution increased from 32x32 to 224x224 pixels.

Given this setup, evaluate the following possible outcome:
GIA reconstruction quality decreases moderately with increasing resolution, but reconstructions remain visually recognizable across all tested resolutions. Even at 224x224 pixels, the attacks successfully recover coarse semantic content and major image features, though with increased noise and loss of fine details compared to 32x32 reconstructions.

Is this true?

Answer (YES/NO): NO